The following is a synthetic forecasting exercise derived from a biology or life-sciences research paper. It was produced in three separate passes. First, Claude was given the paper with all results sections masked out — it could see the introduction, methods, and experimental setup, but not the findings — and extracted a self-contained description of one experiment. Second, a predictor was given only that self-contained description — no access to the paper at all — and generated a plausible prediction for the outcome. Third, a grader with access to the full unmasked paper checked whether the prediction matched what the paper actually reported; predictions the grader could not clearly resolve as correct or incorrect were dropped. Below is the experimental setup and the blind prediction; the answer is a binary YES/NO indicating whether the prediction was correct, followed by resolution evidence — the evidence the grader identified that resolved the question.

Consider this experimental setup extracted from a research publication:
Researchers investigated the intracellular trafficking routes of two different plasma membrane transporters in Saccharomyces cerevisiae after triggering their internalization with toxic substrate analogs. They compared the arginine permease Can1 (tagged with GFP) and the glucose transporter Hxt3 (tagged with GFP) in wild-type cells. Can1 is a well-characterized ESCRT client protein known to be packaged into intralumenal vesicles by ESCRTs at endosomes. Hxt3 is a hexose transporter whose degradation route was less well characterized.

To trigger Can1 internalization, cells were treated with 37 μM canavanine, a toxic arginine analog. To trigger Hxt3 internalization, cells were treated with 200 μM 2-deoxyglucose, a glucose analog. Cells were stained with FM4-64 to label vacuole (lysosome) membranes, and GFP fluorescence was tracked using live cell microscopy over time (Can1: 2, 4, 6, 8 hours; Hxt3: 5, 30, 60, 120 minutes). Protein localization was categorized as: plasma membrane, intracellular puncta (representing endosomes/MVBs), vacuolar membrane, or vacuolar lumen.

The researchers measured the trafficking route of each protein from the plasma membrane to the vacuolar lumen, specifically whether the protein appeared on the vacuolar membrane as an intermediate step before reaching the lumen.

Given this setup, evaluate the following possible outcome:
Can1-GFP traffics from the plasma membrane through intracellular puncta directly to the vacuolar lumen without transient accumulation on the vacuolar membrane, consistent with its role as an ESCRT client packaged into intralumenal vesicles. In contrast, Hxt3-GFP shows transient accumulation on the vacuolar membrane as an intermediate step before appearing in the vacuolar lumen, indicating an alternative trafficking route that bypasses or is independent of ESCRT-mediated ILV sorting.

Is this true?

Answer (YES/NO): YES